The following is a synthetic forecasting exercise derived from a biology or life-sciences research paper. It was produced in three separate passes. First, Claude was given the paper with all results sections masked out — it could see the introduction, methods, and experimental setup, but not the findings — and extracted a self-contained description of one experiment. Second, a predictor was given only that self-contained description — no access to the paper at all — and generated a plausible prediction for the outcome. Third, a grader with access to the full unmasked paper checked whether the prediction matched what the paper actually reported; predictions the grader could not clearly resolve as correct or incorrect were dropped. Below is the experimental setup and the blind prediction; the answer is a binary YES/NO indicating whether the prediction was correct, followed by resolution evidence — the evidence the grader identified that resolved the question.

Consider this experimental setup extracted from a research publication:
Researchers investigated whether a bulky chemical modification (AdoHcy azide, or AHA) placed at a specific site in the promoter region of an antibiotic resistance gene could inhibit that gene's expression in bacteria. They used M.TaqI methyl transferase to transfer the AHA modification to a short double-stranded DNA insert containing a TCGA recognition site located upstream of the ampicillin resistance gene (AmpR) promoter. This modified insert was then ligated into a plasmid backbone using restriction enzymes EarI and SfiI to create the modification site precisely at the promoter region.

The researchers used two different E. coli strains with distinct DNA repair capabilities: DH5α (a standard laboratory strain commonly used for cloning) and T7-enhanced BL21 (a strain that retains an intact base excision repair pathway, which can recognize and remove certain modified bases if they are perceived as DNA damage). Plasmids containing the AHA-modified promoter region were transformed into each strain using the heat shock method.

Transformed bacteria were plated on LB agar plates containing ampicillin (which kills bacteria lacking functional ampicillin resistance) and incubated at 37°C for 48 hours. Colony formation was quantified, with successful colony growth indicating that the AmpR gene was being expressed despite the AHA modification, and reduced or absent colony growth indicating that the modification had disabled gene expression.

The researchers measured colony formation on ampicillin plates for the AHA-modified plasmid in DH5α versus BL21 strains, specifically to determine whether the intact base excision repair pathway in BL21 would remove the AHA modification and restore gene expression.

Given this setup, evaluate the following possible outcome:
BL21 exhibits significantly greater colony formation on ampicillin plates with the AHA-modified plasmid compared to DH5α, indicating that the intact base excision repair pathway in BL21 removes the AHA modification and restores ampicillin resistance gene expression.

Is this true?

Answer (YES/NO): NO